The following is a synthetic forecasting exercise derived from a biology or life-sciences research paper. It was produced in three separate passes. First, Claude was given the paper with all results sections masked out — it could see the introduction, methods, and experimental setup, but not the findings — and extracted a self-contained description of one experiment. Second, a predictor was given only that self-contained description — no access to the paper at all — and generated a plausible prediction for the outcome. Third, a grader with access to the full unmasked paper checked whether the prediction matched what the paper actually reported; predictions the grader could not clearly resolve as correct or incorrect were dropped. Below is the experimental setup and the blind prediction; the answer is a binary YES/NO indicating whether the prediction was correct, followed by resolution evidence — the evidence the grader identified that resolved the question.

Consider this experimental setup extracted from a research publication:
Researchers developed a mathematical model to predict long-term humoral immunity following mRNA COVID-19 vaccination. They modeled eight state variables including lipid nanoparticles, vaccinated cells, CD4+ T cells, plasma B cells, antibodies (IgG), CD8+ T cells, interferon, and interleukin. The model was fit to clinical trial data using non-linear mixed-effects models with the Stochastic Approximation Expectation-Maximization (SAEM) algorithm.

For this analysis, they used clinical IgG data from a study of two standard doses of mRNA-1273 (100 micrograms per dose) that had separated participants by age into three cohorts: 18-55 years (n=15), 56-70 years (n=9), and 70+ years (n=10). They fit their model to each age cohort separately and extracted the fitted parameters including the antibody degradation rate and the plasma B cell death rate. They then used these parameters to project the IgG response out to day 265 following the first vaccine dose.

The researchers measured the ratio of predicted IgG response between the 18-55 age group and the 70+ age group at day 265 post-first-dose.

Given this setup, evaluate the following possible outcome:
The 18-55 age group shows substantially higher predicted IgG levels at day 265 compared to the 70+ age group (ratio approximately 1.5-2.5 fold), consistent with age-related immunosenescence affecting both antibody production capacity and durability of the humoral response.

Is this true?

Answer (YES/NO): NO